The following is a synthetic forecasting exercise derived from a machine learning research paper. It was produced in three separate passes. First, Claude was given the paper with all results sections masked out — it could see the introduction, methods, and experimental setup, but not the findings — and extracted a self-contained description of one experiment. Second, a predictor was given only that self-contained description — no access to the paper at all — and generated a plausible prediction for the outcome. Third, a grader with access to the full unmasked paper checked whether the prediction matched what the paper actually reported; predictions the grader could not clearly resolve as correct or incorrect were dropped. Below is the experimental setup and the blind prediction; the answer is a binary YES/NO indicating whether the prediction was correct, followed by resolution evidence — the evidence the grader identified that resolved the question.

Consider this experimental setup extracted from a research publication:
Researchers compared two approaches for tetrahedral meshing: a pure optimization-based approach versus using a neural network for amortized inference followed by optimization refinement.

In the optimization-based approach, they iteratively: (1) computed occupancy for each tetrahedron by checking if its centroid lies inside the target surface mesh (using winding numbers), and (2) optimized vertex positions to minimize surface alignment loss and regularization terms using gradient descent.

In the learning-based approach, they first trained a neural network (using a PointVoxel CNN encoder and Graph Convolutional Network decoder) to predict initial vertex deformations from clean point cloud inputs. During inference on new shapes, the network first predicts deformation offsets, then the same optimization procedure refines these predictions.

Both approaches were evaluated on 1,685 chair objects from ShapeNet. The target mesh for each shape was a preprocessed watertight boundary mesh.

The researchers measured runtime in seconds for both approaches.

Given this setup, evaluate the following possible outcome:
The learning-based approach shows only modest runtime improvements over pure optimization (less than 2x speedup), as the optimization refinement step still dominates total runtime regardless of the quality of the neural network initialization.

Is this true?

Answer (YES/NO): NO